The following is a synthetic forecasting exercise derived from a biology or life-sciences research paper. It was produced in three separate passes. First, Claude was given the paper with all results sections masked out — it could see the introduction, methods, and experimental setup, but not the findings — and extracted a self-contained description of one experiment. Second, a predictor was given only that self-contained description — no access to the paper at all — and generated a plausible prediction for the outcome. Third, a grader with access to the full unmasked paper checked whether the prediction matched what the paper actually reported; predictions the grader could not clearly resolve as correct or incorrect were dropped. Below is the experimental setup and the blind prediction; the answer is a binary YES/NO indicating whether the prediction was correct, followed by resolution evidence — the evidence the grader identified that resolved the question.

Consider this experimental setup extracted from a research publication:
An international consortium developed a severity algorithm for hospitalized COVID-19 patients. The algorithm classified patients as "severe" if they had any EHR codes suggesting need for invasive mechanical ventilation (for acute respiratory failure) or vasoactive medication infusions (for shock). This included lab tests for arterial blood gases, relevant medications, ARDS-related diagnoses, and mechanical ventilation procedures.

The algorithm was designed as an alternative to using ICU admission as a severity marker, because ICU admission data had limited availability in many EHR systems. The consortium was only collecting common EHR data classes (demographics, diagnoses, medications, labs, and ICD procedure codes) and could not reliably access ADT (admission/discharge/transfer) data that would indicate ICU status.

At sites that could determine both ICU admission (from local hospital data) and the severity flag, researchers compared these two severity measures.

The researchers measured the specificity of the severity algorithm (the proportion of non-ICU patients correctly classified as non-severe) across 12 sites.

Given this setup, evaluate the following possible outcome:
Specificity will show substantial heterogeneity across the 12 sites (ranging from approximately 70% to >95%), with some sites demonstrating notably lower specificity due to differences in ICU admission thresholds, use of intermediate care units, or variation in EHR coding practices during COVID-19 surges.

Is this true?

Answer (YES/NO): NO